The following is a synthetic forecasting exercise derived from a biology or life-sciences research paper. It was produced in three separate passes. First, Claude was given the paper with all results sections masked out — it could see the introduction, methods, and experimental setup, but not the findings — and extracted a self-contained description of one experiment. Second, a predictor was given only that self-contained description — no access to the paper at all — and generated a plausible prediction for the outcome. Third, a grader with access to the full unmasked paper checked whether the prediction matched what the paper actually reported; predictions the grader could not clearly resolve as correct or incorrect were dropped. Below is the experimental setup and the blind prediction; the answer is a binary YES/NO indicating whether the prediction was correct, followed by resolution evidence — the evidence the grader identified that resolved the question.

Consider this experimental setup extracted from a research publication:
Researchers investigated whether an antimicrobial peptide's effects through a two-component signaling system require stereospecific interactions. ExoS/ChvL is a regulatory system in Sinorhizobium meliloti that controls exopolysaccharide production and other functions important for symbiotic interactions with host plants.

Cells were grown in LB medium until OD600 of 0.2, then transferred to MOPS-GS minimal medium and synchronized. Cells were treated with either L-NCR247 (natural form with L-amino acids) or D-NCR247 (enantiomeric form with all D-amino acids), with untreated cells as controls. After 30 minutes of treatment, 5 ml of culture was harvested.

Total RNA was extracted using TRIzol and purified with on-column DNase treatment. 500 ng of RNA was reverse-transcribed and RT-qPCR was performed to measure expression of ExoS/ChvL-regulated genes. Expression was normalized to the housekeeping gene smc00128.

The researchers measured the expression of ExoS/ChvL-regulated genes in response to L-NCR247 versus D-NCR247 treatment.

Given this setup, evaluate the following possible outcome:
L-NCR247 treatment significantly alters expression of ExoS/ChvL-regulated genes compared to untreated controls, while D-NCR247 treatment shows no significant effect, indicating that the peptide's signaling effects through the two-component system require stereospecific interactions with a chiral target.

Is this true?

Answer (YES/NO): YES